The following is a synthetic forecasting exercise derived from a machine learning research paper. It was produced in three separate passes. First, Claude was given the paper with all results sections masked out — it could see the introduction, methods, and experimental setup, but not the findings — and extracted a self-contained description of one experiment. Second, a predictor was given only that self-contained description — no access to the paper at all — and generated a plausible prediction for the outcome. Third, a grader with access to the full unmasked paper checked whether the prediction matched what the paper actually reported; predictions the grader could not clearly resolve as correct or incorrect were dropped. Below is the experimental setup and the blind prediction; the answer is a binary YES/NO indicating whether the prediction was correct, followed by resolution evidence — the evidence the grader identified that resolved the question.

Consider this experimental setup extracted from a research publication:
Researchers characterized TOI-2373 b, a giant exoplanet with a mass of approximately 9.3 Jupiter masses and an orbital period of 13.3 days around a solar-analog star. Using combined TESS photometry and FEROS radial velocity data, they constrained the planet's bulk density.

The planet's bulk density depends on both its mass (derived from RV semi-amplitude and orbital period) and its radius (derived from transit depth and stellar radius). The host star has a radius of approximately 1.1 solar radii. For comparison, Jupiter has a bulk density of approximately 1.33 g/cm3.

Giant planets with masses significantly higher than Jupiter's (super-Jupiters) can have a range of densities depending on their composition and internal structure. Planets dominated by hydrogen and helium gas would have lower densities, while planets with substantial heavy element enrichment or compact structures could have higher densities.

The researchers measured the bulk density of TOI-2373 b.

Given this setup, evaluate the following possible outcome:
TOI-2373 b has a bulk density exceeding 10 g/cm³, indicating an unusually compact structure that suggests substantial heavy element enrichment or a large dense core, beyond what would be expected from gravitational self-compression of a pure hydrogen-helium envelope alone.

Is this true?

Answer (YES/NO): YES